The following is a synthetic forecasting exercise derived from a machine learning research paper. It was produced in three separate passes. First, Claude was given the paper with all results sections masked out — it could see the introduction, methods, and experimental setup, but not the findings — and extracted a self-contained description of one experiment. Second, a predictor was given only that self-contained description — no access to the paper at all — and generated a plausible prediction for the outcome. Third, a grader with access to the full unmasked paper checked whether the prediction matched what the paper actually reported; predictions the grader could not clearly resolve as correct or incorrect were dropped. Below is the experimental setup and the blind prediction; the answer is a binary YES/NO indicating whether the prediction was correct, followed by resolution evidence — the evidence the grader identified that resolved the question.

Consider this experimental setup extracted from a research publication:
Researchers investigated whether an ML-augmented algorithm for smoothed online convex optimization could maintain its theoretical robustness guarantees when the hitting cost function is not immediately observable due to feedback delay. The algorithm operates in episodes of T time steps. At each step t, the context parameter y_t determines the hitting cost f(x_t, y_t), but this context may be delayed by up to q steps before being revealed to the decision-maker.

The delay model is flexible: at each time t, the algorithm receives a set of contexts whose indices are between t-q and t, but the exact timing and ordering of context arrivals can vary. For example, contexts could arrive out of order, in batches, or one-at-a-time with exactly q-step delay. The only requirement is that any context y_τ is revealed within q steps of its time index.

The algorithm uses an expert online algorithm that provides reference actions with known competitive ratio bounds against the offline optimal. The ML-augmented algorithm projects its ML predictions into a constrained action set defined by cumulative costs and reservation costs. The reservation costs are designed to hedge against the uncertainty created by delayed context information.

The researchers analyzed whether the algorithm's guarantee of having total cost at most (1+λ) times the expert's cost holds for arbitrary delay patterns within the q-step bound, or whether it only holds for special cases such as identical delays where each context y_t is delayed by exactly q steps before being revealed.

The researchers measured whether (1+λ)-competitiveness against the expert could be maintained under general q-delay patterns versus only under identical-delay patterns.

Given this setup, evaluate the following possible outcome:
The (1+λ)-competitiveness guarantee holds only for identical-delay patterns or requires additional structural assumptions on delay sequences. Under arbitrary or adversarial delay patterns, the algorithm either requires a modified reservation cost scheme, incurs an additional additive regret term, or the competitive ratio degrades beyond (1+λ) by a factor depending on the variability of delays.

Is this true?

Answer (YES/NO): NO